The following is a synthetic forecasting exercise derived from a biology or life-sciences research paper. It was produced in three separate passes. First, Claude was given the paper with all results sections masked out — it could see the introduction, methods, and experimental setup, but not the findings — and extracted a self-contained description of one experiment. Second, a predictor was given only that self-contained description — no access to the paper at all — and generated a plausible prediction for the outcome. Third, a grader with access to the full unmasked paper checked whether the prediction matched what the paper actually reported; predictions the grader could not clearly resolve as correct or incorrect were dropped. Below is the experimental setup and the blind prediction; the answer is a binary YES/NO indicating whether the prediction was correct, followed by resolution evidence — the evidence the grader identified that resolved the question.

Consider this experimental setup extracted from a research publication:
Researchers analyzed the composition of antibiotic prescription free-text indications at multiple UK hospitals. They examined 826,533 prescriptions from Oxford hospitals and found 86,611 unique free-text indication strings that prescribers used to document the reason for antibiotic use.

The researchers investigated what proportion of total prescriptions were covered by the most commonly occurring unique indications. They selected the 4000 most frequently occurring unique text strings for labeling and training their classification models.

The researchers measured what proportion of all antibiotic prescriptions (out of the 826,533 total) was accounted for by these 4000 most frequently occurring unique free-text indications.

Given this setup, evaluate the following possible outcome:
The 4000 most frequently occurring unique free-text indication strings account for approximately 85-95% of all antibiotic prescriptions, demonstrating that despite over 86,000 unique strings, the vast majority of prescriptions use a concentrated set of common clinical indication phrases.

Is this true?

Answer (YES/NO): NO